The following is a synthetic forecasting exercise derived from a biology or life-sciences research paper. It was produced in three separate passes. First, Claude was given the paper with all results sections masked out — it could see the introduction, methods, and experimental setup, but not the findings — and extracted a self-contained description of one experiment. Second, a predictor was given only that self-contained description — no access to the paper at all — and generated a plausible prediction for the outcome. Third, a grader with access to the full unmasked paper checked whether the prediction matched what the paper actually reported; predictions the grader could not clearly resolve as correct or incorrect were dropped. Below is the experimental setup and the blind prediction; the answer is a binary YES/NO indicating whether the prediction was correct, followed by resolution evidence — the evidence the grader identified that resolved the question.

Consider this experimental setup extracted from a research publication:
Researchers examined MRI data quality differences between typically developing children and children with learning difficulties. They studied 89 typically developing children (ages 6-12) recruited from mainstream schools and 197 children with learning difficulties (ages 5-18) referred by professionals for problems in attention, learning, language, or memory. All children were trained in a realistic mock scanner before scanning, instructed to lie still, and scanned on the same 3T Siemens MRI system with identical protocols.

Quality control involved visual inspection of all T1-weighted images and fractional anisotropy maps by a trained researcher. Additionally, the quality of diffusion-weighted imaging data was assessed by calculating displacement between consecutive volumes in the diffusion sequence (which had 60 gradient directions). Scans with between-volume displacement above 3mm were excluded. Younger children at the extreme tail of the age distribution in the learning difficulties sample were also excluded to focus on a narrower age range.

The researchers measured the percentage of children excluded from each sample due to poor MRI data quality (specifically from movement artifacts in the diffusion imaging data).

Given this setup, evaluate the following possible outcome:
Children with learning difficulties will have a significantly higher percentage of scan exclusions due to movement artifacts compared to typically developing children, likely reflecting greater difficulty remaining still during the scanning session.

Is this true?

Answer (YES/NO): NO